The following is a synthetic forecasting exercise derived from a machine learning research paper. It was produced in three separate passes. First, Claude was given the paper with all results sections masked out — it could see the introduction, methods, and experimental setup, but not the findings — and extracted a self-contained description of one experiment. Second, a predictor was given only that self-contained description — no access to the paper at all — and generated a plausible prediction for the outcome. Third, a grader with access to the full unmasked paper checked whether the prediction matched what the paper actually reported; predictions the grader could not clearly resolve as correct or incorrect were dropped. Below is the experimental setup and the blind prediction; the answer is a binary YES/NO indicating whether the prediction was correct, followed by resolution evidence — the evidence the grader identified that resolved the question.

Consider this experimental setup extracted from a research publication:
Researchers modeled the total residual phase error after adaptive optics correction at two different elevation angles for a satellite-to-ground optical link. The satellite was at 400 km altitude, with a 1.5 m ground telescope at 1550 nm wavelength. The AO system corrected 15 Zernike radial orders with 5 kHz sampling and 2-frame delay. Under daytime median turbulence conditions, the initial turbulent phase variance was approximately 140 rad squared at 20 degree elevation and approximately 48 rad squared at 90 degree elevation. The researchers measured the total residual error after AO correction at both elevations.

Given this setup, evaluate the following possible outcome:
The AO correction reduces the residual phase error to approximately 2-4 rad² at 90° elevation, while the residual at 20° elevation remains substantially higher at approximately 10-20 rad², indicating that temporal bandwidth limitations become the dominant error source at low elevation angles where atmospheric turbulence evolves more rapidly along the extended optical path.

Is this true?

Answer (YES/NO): NO